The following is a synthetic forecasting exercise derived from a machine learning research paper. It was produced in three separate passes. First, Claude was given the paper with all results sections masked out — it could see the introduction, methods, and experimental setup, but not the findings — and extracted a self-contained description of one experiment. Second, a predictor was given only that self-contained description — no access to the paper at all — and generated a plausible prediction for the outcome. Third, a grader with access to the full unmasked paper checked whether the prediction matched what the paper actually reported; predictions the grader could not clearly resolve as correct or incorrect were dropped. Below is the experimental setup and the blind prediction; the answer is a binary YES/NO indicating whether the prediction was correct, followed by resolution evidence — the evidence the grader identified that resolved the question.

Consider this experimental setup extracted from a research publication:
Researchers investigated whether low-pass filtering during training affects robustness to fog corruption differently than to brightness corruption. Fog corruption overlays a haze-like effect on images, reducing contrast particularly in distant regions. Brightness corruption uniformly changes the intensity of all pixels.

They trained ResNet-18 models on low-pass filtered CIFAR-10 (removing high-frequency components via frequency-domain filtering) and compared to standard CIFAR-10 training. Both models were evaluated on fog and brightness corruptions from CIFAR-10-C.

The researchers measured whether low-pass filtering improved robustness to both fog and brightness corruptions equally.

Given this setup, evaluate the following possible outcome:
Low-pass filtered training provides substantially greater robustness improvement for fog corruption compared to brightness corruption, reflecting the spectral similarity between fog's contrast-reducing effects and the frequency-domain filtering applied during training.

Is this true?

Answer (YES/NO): NO